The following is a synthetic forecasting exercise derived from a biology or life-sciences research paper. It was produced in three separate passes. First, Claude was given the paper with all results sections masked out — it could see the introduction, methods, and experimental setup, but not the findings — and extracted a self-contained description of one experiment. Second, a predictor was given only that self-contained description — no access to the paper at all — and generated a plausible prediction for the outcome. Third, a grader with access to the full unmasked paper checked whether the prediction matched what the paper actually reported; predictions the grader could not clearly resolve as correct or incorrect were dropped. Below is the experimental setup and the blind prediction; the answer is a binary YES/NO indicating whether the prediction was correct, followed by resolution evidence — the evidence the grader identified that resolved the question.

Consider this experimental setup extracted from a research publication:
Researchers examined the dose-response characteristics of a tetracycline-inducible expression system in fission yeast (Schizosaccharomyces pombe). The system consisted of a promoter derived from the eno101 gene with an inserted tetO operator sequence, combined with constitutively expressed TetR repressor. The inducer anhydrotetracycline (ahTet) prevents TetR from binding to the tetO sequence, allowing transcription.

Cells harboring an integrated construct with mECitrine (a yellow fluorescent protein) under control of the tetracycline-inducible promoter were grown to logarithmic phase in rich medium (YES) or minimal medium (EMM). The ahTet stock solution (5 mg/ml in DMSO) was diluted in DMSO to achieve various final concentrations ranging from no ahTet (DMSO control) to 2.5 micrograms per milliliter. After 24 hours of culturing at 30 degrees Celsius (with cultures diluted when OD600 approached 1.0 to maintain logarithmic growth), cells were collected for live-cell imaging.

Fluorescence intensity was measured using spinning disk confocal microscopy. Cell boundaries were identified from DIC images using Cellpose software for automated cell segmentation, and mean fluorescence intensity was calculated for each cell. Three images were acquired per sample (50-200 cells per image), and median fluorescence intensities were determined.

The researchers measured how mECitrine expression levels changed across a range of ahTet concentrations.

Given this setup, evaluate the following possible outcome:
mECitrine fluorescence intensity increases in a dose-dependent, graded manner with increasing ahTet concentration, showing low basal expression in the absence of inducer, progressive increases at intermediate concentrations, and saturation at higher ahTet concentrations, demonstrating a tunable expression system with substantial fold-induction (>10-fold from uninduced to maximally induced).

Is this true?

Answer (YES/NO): NO